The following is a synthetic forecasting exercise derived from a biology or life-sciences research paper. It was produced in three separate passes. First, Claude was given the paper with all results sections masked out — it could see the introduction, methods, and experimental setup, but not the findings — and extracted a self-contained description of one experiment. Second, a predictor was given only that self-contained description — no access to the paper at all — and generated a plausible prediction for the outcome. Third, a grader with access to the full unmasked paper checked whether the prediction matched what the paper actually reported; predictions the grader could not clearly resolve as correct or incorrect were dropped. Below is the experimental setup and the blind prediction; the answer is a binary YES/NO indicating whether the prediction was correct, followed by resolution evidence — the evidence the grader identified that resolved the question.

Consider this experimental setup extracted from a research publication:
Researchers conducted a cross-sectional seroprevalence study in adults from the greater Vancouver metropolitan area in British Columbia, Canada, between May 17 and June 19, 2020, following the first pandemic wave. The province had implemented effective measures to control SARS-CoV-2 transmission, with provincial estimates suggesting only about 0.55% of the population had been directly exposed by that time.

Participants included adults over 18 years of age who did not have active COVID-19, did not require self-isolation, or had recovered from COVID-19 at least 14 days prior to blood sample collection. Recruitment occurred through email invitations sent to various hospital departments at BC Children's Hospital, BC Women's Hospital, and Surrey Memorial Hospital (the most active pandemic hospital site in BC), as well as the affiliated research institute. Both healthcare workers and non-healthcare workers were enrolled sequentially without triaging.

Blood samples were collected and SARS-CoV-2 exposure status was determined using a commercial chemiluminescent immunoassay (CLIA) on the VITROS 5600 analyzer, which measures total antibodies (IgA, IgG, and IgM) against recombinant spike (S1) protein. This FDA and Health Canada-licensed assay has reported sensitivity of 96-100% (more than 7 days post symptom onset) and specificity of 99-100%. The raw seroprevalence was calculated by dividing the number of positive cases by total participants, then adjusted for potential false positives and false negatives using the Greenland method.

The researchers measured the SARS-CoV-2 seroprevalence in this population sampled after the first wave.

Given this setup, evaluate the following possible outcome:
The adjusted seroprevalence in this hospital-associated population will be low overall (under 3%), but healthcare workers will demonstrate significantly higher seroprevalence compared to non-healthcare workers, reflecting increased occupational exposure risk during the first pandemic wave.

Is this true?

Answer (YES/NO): NO